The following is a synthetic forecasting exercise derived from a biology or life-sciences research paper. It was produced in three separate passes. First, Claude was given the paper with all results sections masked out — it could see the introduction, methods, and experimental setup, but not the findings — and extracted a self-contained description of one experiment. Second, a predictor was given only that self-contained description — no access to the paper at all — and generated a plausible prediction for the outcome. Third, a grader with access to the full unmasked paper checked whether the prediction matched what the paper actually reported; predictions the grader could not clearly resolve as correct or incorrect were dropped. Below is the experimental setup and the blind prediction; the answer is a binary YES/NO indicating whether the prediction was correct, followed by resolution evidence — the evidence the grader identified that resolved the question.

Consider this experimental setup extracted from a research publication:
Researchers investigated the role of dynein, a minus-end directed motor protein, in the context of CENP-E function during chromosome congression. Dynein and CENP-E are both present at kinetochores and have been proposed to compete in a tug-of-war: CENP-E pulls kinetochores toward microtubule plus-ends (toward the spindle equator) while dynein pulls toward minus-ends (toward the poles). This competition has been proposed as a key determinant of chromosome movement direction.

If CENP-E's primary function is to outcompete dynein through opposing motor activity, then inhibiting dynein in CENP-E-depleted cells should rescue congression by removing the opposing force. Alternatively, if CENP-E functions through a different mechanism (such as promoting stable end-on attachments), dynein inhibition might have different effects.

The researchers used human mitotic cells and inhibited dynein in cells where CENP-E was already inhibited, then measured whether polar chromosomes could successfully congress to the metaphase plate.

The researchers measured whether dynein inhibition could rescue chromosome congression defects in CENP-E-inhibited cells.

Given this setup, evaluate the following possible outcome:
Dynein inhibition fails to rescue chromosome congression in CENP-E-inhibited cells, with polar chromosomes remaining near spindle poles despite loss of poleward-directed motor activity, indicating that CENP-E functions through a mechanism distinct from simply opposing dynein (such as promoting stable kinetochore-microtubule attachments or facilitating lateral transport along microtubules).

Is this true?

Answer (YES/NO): YES